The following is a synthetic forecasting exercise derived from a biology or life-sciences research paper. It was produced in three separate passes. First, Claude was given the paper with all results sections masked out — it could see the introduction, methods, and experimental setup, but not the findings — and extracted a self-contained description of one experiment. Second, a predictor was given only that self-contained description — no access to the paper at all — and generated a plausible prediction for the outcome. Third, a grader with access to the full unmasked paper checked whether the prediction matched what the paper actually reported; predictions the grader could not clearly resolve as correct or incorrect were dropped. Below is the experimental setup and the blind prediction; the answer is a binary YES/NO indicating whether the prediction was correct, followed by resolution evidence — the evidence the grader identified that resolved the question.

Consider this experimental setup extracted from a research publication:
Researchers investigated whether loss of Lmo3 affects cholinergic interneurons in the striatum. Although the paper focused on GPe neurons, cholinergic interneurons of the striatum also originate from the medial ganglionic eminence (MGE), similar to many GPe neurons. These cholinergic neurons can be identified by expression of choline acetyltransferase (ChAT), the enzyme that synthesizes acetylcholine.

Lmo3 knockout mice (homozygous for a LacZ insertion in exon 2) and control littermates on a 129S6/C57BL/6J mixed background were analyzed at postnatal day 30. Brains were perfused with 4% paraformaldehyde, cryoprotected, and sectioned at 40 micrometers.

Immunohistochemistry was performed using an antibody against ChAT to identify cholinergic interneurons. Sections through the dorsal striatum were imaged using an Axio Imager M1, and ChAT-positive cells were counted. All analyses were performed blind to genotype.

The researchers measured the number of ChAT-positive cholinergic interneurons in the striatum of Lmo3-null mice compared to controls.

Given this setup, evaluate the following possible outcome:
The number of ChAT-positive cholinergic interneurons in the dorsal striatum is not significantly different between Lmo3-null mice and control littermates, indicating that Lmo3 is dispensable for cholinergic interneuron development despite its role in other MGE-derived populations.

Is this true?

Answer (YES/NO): YES